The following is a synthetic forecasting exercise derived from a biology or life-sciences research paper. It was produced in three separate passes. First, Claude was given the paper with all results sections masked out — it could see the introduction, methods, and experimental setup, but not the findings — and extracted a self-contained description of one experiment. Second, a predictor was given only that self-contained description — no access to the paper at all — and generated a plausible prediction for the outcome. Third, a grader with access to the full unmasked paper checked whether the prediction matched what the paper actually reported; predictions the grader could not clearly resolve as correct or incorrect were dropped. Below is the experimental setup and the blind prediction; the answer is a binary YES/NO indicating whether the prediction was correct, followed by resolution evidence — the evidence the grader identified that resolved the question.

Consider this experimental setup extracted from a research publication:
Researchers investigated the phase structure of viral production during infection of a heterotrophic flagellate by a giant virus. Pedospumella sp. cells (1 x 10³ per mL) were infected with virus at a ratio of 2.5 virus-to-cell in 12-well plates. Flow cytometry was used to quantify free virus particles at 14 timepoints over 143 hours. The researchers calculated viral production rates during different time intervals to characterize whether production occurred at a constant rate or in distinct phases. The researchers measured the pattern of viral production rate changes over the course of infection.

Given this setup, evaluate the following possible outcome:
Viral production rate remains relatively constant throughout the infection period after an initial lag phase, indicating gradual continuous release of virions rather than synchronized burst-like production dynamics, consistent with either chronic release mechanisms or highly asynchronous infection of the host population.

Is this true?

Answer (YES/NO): NO